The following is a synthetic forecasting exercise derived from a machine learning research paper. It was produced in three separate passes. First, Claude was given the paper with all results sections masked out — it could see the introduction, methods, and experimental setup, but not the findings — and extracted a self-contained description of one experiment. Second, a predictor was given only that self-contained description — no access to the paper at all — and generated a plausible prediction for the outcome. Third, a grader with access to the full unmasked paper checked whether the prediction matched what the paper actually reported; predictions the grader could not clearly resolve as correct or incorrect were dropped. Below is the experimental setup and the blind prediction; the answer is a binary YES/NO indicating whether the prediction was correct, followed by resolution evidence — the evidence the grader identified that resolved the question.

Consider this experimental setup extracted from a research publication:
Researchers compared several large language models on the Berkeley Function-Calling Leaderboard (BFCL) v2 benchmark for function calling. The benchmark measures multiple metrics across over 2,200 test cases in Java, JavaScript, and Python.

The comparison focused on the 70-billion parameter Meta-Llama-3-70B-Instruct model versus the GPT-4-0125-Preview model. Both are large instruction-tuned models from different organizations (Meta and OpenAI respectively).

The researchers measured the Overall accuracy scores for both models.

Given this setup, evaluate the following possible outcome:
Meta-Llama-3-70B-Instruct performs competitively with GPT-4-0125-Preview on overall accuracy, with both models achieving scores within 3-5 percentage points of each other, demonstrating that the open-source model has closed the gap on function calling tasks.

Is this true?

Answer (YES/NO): YES